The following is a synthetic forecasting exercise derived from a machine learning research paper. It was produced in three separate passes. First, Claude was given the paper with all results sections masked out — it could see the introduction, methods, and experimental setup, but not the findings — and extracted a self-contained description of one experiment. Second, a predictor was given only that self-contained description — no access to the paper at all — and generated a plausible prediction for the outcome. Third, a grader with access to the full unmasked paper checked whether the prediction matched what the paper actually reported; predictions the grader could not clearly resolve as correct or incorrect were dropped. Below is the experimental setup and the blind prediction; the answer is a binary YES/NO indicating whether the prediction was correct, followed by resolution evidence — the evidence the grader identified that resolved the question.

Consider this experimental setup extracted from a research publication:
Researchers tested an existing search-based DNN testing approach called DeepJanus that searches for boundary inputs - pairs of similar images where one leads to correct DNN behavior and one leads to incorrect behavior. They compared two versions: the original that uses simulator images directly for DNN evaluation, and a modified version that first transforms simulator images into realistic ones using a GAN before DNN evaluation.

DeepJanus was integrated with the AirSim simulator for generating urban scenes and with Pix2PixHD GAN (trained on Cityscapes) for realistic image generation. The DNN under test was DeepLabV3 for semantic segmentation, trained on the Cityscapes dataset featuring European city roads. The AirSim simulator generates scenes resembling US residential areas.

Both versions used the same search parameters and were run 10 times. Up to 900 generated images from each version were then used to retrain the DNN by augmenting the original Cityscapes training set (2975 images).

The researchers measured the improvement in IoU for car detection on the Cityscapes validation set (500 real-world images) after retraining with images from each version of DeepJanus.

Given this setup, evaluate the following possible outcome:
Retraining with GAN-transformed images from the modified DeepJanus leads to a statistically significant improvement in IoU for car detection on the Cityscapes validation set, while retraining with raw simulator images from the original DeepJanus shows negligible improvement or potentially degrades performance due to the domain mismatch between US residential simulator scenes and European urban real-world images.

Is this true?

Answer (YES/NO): NO